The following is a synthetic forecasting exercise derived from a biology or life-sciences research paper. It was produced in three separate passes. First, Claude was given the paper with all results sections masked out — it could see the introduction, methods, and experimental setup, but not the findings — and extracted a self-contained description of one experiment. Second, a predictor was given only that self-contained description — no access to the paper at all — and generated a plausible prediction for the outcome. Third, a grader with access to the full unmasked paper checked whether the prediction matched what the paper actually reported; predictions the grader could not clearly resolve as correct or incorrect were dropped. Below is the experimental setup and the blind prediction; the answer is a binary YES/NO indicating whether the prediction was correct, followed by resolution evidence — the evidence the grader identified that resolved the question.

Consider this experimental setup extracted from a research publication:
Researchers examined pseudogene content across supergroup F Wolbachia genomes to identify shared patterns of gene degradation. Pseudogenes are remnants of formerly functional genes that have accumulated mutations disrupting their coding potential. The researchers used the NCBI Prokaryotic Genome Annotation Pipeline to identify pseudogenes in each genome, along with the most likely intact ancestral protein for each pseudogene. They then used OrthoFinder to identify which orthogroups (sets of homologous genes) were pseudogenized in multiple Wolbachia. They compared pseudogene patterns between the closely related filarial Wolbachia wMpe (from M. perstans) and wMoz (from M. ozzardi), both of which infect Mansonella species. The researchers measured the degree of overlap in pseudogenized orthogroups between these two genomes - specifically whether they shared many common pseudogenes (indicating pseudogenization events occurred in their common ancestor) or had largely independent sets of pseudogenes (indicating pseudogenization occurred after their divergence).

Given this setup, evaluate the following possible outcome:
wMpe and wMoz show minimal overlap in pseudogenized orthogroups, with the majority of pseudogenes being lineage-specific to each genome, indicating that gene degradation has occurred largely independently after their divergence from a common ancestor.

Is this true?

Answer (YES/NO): NO